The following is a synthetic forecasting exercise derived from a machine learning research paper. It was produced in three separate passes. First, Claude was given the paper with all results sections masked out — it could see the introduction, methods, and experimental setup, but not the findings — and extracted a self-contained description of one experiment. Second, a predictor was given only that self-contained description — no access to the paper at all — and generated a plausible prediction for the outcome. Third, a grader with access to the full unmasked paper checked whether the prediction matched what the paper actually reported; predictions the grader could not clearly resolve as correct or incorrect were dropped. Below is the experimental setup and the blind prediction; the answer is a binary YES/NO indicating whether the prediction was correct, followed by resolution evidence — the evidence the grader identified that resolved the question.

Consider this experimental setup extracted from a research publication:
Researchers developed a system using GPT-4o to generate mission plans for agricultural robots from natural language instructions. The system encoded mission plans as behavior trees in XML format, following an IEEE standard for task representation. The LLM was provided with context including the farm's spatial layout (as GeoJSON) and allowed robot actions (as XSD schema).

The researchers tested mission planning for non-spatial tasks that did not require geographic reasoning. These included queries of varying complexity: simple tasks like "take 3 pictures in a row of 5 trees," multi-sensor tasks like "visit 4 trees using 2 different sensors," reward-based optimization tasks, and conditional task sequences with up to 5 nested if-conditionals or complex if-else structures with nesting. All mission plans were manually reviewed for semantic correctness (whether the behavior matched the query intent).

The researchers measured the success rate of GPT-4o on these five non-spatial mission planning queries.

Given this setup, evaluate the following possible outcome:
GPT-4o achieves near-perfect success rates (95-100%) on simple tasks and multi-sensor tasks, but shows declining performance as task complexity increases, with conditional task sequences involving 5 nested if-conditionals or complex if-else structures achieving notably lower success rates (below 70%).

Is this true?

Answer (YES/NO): NO